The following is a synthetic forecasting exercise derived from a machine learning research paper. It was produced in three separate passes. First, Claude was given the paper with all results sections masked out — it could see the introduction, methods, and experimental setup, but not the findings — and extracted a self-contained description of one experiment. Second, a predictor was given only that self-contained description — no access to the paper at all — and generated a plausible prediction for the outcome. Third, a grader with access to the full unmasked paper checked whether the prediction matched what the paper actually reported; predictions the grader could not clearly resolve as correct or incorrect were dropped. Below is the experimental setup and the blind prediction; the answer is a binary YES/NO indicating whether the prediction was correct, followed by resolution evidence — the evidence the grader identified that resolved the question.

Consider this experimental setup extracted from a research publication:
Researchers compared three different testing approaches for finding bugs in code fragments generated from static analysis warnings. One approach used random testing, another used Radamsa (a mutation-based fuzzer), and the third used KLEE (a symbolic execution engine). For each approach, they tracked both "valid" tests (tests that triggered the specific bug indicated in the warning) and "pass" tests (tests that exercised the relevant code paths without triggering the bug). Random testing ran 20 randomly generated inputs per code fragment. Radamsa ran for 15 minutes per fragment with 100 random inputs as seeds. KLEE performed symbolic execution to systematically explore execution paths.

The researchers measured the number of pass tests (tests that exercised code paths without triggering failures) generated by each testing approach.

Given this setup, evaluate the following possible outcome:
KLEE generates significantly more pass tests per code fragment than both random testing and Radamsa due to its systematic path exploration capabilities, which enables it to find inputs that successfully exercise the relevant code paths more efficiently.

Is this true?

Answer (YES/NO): NO